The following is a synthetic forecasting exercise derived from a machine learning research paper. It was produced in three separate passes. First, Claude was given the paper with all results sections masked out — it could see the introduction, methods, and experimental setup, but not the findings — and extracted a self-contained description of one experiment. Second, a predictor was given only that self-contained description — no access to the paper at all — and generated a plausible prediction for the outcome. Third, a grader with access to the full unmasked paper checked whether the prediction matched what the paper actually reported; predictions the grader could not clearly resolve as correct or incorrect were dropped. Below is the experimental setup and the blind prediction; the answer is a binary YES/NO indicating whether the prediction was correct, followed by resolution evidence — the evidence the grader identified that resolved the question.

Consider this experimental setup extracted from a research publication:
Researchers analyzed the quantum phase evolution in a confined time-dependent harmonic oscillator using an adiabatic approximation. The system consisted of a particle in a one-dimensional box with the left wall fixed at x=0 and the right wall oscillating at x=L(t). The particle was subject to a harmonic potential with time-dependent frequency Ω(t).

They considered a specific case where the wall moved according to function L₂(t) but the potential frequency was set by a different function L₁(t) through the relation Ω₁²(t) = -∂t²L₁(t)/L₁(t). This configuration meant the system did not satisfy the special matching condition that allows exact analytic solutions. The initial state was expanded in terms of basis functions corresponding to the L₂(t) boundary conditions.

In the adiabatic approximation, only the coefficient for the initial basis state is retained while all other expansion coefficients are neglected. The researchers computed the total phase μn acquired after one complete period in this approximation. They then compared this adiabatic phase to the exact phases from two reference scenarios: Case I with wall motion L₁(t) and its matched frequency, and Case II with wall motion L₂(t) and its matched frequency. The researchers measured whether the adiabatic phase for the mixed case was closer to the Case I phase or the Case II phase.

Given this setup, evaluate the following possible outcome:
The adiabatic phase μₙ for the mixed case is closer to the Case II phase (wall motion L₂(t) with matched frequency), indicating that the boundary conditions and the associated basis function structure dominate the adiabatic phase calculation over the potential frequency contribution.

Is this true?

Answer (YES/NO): YES